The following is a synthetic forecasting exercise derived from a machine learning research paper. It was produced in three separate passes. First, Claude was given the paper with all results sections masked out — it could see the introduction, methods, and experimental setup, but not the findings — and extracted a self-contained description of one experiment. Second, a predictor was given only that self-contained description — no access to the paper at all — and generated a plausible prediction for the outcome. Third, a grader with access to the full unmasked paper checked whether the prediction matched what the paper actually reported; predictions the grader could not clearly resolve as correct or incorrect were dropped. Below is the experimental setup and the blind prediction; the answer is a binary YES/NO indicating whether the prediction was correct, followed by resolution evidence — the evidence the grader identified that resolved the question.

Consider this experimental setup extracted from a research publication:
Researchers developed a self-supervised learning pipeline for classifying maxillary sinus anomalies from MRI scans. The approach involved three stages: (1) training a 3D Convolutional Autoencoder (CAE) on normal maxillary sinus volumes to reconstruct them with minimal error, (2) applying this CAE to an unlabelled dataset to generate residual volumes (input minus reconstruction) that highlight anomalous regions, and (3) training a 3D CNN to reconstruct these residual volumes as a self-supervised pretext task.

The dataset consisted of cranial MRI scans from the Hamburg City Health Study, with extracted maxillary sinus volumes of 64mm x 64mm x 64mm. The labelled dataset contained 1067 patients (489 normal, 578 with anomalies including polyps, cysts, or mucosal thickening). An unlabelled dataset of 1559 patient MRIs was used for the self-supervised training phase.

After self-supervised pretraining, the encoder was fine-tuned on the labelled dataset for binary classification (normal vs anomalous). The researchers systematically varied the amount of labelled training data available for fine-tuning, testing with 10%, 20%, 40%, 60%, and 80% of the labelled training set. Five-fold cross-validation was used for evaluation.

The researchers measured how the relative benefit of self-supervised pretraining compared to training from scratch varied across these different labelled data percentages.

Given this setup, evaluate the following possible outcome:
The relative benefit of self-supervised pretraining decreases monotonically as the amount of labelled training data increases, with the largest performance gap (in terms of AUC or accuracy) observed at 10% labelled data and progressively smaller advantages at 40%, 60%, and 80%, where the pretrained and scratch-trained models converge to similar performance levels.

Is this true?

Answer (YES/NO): NO